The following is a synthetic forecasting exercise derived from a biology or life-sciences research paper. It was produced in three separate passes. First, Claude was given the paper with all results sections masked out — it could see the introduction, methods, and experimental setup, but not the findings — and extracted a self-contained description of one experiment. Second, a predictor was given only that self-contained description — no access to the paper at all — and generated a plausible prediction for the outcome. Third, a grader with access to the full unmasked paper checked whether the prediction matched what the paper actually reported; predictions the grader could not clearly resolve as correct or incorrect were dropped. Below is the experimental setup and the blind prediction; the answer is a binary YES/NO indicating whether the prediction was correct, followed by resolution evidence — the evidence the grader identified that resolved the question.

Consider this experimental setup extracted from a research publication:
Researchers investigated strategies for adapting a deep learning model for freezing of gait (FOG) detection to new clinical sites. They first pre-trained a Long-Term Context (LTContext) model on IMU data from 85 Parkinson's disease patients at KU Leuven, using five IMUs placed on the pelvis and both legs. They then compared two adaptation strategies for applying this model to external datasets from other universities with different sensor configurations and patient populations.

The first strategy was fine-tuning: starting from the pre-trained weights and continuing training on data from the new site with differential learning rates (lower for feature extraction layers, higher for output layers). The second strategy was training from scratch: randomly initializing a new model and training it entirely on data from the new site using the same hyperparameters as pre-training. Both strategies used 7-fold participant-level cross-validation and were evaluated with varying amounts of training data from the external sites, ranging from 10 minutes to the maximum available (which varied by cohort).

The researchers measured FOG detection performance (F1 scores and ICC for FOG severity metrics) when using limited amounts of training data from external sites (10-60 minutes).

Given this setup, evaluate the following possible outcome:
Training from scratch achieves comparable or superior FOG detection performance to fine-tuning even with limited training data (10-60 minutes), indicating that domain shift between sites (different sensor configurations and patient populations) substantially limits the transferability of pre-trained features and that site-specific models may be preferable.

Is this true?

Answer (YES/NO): NO